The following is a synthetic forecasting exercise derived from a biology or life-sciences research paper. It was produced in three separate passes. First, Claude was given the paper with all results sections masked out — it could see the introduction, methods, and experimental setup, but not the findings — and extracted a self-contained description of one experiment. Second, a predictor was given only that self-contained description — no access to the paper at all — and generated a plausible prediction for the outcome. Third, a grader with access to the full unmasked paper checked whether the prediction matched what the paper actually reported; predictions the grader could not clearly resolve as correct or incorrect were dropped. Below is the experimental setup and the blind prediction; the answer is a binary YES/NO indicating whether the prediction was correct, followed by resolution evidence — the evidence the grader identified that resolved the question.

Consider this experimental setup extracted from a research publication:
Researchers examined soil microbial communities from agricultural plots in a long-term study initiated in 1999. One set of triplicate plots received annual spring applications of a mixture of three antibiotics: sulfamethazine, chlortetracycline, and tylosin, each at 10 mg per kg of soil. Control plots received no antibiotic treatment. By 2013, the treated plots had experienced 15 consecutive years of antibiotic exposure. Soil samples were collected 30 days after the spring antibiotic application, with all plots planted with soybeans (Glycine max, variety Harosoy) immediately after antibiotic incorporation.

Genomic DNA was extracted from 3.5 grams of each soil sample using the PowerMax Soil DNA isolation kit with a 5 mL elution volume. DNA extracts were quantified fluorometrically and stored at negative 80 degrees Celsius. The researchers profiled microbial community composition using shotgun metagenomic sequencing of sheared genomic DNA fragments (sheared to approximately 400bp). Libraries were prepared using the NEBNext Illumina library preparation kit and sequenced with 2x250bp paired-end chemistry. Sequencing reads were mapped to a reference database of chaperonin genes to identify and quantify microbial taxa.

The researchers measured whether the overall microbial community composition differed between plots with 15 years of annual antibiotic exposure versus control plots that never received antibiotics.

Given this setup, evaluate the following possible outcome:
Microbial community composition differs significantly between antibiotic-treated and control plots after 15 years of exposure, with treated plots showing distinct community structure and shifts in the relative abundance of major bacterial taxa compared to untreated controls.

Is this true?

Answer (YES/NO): NO